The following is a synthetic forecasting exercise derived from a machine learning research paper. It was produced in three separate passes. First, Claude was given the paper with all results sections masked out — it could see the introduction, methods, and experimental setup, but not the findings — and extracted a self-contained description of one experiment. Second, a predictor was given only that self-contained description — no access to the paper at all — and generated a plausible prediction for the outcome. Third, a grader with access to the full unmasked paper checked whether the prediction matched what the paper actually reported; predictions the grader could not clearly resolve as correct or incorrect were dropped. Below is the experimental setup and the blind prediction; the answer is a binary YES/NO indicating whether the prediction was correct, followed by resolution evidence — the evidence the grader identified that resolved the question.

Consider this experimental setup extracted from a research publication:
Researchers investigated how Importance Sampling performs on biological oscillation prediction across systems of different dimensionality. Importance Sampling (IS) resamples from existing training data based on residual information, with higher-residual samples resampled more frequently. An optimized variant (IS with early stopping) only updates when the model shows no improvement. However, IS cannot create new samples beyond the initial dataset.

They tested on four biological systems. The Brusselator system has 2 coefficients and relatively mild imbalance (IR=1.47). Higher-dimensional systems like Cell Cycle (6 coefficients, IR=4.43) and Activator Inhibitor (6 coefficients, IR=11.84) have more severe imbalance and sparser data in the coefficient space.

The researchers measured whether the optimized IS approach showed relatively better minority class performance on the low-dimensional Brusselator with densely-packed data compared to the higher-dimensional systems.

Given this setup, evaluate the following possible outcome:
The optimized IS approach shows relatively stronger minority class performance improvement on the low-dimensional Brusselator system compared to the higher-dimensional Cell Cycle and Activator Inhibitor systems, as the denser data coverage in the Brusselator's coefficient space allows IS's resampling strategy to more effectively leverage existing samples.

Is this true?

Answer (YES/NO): YES